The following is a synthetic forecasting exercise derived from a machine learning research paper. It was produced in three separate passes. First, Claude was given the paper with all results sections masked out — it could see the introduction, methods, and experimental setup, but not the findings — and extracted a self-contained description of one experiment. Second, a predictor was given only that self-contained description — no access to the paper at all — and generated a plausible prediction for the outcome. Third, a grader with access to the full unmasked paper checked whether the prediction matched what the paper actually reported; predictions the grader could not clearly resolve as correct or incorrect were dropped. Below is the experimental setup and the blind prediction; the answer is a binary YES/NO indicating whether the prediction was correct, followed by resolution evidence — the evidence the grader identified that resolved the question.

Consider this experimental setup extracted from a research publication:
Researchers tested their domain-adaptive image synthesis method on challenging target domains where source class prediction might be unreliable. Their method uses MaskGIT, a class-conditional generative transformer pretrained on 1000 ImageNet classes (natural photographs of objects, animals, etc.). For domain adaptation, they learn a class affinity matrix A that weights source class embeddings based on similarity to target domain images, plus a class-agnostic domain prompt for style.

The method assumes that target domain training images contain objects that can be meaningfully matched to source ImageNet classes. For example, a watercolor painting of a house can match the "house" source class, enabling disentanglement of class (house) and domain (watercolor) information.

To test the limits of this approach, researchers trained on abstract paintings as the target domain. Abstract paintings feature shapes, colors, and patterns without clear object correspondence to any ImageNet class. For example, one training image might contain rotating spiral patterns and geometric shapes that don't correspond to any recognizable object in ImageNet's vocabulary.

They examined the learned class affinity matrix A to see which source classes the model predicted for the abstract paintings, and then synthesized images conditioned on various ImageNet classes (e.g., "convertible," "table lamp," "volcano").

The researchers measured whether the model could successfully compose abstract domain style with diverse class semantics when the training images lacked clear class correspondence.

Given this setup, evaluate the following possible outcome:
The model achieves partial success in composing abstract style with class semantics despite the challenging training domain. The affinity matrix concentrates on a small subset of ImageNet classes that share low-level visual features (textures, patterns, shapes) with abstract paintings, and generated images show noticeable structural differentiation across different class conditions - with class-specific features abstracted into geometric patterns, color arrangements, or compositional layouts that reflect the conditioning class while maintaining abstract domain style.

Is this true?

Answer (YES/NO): NO